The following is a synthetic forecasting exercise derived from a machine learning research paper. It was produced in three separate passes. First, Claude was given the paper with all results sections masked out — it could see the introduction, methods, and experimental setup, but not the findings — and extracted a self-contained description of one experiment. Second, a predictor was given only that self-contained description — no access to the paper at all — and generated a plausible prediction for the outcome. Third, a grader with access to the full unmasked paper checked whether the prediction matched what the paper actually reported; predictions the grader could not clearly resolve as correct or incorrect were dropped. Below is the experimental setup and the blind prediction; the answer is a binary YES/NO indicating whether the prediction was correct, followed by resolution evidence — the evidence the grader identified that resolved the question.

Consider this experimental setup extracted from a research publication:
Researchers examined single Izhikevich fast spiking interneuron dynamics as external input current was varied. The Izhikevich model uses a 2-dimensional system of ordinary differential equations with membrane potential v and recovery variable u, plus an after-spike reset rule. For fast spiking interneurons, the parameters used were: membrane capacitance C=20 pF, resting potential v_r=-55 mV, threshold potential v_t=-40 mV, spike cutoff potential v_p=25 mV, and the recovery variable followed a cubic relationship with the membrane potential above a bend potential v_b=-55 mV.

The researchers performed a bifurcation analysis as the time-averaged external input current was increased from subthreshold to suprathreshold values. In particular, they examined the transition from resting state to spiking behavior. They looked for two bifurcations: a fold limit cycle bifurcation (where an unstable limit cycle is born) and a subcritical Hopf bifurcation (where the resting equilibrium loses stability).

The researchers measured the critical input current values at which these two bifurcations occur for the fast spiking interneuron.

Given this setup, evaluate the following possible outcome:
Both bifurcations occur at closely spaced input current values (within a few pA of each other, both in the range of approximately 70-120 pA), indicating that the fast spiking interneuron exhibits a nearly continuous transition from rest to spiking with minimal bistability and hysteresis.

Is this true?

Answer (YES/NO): NO